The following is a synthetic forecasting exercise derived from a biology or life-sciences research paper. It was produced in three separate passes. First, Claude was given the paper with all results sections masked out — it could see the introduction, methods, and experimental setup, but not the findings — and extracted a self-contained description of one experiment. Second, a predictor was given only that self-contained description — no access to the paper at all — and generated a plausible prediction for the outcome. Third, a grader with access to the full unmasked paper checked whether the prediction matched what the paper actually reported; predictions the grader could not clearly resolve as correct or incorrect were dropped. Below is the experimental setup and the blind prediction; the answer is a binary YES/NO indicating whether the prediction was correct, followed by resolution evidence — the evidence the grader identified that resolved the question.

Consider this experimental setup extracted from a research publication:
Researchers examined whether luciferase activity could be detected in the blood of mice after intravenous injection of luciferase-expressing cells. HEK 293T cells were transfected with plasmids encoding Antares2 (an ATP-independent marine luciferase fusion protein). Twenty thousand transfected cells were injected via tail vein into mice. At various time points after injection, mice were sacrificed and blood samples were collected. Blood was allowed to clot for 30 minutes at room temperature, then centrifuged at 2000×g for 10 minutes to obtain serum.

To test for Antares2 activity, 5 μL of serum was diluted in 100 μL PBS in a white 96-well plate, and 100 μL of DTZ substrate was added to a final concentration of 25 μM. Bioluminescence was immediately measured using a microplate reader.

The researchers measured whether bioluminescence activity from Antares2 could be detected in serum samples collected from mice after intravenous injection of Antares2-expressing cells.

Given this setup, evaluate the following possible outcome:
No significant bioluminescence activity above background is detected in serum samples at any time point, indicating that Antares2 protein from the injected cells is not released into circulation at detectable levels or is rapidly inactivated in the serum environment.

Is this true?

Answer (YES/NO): NO